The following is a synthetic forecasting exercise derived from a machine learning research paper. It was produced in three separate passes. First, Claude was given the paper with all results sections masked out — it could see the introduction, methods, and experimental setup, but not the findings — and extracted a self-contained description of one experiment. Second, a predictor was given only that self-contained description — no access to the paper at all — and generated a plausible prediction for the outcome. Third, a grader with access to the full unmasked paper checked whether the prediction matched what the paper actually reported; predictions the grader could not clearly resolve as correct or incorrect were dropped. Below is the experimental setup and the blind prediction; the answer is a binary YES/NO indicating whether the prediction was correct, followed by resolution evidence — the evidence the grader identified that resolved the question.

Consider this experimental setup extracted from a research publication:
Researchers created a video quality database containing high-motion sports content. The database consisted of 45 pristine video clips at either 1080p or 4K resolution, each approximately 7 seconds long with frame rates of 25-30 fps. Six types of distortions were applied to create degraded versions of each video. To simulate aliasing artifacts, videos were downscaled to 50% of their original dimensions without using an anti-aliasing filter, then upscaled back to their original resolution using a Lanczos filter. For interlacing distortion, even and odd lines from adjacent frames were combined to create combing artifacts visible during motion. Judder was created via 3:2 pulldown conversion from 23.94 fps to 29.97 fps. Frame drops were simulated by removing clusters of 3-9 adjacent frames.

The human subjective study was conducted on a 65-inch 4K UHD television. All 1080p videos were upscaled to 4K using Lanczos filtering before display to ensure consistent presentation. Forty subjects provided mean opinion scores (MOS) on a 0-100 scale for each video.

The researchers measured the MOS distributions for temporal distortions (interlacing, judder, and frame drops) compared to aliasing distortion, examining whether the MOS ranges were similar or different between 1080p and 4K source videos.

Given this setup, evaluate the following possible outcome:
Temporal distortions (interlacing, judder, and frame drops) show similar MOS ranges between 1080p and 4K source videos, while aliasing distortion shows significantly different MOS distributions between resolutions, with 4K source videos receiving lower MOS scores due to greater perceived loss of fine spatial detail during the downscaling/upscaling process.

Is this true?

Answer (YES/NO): NO